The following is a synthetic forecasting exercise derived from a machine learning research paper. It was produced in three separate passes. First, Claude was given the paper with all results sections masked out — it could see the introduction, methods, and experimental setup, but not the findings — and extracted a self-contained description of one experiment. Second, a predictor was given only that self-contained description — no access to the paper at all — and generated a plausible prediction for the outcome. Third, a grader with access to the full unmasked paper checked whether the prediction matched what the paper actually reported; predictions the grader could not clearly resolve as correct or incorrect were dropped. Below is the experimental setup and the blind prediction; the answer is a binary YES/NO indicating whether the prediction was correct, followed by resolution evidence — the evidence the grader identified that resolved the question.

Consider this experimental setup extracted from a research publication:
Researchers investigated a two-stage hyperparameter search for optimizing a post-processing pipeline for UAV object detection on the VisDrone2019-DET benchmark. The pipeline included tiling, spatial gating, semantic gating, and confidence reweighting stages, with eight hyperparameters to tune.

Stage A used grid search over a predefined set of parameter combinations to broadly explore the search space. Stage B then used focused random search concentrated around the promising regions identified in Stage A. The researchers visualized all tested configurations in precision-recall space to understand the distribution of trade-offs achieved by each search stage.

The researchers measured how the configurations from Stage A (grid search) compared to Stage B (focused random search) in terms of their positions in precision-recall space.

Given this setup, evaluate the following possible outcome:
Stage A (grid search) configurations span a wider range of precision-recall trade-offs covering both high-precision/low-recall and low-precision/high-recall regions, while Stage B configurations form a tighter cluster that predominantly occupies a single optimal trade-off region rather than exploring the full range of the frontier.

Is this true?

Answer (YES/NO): NO